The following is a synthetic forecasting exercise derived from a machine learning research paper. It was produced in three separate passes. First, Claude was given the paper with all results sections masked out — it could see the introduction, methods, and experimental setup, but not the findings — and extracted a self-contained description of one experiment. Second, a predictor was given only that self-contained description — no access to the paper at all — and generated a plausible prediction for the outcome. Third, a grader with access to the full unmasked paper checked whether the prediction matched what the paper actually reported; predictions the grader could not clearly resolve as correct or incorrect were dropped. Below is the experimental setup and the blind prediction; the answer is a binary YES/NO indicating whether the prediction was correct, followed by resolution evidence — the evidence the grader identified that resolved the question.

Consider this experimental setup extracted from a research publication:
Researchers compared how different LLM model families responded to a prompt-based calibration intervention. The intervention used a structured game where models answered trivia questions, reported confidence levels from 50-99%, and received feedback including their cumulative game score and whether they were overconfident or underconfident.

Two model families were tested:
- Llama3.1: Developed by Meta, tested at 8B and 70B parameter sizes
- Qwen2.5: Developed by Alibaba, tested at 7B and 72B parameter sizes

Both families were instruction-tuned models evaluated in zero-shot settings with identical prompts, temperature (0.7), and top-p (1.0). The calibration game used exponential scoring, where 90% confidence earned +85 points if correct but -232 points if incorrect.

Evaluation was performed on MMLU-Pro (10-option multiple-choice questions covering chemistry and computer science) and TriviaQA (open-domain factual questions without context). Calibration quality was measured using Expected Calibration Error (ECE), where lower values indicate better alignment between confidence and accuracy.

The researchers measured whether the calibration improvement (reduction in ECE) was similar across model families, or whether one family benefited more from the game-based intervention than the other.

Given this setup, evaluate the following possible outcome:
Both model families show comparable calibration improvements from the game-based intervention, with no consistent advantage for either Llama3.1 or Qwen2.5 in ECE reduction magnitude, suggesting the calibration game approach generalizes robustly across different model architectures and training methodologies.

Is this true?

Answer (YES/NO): NO